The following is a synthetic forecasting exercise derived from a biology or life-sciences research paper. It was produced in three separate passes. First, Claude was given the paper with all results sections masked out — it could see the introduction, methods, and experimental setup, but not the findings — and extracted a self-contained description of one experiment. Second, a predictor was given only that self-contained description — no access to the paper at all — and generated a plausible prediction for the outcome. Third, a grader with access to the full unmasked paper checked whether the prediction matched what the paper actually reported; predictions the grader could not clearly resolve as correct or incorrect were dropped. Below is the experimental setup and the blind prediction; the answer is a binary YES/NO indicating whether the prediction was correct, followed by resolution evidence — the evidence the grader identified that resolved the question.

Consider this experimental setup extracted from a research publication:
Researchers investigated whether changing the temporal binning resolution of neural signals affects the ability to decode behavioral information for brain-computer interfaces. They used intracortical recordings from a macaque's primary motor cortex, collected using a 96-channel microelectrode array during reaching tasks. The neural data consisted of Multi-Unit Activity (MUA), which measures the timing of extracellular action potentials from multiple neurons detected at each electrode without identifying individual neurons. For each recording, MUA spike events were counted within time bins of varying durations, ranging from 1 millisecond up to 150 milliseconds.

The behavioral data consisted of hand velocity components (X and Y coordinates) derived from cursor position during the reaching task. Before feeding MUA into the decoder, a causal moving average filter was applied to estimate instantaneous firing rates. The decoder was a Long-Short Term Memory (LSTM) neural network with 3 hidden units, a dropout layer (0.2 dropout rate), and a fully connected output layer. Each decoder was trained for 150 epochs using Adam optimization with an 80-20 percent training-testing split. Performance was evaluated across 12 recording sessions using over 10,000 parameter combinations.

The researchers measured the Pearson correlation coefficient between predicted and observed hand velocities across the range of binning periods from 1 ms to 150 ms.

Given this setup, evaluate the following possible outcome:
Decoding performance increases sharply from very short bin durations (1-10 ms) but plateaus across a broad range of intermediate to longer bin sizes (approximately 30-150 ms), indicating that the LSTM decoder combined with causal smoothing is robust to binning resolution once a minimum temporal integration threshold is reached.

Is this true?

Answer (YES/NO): NO